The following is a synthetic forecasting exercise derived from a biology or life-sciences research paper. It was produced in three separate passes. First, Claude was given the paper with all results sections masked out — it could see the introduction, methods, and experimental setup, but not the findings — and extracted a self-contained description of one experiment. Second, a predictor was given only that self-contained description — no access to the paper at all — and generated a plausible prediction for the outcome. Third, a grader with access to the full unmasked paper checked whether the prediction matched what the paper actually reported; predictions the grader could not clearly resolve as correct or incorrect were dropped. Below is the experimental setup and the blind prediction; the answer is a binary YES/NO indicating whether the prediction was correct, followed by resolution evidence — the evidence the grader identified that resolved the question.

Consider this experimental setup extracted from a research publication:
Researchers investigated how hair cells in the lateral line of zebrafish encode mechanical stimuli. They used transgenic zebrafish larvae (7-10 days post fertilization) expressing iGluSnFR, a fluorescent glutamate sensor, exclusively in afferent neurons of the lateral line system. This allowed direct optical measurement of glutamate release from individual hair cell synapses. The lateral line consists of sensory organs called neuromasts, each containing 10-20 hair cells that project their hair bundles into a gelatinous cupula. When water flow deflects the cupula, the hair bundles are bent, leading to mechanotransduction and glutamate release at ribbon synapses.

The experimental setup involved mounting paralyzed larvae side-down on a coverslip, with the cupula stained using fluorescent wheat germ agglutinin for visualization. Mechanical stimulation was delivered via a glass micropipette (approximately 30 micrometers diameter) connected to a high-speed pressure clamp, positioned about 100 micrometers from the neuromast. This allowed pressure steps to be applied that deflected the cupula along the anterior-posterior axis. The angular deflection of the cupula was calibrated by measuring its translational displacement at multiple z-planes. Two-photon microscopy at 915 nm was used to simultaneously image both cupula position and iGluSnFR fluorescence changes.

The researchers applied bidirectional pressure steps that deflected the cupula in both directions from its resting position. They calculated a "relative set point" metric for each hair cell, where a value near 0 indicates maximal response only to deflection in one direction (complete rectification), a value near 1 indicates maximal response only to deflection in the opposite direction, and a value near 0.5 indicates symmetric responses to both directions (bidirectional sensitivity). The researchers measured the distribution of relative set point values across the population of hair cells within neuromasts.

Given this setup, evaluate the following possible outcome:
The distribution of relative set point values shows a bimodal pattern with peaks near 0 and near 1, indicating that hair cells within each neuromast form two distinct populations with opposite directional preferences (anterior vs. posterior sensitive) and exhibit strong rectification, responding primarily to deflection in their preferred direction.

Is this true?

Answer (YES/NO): NO